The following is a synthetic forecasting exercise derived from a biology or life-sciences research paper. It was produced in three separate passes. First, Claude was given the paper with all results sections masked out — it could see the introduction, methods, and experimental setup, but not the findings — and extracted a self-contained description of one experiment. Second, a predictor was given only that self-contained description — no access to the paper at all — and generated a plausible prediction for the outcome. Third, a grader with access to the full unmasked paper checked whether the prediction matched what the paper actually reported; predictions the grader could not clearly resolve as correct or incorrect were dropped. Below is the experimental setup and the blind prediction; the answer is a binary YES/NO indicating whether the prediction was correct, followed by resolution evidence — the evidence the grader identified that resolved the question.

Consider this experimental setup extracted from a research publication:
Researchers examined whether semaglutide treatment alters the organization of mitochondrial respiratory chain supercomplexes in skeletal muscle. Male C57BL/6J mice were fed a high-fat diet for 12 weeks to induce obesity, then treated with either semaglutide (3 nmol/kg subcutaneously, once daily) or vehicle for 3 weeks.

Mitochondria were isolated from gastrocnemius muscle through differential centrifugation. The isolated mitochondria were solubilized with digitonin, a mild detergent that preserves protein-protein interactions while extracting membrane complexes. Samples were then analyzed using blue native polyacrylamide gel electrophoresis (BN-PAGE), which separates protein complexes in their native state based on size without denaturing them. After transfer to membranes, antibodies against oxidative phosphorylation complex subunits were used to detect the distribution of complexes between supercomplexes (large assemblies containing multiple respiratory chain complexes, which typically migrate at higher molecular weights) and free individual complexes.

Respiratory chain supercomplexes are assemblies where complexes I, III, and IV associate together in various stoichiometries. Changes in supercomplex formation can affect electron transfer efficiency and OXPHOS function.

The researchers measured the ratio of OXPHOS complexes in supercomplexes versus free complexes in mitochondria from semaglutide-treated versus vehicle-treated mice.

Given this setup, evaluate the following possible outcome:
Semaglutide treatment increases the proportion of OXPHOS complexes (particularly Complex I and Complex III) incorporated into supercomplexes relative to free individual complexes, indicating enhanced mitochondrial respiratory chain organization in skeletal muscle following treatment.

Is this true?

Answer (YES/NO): NO